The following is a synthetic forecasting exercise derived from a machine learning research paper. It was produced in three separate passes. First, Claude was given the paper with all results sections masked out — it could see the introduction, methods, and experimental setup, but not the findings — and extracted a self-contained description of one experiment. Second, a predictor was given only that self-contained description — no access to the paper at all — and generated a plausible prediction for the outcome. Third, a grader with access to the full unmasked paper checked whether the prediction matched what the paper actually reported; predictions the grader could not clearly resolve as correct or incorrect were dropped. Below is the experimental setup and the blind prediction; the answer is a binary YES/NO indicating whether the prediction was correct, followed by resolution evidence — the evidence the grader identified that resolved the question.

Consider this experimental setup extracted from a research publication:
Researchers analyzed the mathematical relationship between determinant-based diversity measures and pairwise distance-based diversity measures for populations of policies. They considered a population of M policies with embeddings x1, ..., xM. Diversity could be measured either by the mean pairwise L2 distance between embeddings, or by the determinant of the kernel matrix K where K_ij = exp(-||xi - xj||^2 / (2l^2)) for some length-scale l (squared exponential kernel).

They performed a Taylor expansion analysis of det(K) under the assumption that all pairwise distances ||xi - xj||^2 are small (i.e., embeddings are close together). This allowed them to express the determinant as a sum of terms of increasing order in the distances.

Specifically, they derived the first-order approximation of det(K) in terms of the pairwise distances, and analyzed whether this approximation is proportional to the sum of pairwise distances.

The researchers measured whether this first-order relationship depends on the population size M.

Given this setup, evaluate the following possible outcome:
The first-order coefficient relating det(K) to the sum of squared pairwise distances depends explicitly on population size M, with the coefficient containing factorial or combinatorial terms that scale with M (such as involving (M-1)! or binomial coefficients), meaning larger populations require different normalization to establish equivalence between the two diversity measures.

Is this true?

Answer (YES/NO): NO